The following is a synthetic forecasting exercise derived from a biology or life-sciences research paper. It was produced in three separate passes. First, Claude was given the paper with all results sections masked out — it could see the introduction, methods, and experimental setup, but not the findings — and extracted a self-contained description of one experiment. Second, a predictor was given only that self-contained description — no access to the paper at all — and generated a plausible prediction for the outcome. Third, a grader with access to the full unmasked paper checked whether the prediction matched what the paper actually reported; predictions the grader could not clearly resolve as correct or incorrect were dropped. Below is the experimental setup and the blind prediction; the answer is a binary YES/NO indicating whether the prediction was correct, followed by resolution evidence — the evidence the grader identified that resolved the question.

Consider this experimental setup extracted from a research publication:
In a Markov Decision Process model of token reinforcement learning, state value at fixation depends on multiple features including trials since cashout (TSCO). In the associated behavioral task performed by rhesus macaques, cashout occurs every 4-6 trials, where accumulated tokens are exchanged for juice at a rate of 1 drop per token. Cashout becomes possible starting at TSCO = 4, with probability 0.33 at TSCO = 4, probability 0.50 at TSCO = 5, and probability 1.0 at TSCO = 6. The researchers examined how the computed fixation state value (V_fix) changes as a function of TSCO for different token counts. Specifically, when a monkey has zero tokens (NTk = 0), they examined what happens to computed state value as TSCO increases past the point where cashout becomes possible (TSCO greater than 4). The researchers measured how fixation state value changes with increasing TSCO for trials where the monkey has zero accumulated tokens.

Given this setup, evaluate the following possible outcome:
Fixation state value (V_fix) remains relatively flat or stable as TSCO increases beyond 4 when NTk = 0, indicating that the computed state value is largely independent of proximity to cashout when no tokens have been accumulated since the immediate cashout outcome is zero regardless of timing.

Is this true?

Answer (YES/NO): NO